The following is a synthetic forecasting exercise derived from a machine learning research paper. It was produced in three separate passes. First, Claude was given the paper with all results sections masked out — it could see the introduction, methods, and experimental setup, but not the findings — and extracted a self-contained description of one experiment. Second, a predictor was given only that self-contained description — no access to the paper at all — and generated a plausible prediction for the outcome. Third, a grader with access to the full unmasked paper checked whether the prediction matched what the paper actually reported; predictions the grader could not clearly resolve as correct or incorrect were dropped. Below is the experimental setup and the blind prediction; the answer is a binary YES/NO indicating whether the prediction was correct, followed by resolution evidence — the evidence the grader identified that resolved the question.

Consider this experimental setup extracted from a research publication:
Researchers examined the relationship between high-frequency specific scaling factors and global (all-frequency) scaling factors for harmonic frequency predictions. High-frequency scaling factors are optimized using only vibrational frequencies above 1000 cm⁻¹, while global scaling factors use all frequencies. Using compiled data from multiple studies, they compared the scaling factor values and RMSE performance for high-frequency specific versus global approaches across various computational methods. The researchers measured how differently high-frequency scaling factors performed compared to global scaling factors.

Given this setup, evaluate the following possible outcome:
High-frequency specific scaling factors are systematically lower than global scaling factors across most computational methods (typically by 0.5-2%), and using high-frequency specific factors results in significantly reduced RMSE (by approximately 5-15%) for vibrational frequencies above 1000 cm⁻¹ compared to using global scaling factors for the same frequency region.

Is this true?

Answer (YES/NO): NO